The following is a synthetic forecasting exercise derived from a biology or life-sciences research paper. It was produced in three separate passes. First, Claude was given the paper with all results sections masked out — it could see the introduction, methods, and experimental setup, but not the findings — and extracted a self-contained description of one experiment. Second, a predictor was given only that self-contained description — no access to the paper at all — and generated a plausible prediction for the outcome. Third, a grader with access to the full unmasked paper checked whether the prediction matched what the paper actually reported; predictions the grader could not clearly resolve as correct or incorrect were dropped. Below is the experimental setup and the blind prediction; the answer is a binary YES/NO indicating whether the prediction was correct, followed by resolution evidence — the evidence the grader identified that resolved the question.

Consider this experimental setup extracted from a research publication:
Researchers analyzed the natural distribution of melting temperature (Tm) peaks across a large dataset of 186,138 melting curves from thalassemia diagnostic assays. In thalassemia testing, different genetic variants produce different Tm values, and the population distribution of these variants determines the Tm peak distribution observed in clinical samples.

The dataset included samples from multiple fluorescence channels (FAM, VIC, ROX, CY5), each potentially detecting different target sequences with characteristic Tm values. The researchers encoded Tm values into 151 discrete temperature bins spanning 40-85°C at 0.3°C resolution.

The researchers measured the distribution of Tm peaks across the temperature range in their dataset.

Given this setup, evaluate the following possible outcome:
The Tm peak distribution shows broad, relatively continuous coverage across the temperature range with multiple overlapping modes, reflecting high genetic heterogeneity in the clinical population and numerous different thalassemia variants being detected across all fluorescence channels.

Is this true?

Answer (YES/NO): NO